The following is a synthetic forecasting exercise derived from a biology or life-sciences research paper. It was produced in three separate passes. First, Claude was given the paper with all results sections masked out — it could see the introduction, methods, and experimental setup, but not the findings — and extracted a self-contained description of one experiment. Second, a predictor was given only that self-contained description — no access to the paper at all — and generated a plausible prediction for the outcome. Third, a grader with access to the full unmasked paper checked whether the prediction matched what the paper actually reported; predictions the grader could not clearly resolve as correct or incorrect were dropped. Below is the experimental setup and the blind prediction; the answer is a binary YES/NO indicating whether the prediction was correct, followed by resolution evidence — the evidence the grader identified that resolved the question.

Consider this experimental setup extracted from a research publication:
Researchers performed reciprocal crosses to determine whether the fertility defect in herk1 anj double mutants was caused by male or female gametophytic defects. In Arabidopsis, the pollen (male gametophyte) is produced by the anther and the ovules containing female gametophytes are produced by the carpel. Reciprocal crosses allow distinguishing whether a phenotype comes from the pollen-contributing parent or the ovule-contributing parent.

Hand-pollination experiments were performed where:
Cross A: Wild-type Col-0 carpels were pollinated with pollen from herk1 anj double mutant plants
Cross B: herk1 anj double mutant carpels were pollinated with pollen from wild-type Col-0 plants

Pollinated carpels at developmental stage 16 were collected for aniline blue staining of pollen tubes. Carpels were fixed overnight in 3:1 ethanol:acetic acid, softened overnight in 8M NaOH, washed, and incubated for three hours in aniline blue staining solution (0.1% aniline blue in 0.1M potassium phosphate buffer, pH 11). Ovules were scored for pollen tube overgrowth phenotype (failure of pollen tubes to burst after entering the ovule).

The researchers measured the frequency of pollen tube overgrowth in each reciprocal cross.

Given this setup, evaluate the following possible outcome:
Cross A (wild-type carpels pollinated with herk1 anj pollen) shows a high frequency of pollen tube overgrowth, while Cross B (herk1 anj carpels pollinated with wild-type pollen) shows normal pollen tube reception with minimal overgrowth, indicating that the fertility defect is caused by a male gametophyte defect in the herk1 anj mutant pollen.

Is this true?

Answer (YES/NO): NO